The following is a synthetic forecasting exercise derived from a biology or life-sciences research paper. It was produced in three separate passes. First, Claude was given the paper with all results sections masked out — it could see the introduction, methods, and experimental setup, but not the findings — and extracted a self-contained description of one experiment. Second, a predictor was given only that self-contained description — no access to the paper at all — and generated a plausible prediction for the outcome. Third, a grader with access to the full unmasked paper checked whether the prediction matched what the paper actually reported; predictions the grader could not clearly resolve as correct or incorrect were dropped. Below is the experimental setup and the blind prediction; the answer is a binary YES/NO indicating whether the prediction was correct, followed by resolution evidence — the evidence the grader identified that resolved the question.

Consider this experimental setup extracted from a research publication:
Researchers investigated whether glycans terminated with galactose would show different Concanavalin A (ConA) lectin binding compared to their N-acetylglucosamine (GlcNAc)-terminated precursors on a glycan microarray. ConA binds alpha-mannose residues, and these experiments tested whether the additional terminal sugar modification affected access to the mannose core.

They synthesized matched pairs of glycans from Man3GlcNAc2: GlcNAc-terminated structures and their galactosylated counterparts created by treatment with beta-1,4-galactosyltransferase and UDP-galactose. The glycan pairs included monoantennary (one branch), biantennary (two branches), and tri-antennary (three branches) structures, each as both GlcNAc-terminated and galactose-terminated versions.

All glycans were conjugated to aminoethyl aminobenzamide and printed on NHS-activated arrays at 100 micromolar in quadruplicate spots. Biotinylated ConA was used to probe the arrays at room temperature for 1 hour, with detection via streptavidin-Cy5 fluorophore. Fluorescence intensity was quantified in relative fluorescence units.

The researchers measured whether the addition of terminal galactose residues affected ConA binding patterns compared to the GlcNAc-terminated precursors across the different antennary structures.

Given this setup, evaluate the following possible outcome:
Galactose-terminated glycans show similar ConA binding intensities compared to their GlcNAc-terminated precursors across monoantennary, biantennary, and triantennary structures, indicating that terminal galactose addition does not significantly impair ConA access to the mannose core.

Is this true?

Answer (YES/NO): NO